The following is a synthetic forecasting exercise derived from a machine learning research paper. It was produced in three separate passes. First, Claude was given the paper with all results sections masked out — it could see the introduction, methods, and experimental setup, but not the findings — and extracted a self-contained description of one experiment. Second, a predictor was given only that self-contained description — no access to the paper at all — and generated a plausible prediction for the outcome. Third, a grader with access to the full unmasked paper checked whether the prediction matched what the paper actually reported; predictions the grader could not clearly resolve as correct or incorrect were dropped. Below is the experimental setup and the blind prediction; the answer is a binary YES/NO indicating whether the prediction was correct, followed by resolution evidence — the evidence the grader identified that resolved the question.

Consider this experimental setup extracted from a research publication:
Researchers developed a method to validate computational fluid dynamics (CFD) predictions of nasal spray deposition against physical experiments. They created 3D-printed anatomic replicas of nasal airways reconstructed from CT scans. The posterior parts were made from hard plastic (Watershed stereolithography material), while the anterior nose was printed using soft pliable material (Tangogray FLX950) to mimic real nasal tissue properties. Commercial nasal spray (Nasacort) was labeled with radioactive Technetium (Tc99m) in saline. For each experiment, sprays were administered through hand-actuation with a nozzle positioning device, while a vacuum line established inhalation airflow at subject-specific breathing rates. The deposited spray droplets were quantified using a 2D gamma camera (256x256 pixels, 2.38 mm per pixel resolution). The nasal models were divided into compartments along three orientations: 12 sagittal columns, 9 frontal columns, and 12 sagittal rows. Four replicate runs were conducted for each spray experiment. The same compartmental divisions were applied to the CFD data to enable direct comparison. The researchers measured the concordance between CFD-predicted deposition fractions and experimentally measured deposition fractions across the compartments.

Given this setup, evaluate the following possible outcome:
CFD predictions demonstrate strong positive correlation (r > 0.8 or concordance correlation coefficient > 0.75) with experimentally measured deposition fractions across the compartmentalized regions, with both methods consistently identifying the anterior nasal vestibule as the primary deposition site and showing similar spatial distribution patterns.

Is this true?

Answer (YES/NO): YES